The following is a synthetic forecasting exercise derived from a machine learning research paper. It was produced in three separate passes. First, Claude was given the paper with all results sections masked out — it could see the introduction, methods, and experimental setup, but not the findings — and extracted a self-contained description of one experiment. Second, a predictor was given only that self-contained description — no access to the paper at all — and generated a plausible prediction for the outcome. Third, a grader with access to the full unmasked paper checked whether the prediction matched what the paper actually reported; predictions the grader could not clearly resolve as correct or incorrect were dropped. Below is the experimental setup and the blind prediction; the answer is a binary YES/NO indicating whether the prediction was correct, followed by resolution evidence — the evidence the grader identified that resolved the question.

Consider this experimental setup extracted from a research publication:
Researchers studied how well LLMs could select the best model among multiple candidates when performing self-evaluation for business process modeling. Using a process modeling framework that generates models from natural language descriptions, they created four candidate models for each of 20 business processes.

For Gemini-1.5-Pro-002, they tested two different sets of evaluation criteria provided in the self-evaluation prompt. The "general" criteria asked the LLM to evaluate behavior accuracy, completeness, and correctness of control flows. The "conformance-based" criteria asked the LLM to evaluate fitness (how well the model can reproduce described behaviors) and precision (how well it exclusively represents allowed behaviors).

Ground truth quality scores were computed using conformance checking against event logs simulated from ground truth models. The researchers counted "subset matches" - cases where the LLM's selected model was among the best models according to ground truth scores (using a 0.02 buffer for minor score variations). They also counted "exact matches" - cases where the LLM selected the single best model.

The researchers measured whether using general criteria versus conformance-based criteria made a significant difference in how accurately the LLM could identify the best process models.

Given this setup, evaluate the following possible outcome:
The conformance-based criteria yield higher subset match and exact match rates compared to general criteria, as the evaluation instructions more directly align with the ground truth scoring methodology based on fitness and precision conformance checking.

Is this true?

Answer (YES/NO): NO